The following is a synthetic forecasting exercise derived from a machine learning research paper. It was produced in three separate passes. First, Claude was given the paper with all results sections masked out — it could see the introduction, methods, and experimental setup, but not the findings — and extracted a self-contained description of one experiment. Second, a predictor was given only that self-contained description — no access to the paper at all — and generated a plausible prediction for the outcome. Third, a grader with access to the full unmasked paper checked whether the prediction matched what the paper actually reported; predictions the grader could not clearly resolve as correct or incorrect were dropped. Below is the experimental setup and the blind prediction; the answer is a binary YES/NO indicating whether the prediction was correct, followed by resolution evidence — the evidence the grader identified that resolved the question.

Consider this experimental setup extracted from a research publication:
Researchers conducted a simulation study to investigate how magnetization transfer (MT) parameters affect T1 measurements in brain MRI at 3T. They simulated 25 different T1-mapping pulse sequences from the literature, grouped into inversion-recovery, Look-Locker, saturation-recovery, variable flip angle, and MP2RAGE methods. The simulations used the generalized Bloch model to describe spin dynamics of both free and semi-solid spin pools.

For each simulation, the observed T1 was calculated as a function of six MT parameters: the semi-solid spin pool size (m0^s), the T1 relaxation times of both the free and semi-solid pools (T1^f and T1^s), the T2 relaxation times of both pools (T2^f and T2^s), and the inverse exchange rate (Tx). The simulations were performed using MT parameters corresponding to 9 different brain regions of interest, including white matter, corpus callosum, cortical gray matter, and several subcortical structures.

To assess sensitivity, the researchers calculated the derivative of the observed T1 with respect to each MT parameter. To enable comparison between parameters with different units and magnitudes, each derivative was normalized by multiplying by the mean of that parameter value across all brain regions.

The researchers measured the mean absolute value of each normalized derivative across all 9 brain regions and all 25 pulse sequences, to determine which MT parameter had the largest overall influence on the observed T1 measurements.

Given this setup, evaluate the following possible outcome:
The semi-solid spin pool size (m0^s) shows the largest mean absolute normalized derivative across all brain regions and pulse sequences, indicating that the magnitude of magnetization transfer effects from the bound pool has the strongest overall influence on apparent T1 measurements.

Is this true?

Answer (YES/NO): NO